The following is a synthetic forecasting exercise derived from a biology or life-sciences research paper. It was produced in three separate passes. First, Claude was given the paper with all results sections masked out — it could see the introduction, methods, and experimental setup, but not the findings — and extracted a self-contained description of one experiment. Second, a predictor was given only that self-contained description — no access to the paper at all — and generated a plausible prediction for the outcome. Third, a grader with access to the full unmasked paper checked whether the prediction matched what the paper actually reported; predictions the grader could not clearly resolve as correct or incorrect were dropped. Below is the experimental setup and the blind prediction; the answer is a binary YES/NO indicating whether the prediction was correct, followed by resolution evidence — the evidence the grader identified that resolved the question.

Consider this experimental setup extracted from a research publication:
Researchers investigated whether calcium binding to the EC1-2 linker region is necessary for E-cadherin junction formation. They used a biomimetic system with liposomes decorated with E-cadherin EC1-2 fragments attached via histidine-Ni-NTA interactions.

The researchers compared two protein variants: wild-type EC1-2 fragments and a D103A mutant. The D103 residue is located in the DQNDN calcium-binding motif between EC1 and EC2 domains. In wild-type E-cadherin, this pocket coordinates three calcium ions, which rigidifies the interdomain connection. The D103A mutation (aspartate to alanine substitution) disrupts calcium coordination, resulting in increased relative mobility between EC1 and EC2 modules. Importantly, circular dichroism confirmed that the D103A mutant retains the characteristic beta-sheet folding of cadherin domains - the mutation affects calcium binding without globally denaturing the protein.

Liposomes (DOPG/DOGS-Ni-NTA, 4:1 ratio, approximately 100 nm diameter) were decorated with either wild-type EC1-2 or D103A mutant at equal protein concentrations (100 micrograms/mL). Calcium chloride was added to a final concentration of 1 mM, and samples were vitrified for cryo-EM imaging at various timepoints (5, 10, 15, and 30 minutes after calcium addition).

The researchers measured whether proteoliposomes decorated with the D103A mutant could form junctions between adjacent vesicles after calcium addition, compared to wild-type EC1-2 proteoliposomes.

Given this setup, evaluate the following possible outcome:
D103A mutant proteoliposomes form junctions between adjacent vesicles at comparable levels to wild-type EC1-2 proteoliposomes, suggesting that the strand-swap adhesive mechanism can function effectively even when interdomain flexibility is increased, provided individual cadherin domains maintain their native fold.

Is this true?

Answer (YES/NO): NO